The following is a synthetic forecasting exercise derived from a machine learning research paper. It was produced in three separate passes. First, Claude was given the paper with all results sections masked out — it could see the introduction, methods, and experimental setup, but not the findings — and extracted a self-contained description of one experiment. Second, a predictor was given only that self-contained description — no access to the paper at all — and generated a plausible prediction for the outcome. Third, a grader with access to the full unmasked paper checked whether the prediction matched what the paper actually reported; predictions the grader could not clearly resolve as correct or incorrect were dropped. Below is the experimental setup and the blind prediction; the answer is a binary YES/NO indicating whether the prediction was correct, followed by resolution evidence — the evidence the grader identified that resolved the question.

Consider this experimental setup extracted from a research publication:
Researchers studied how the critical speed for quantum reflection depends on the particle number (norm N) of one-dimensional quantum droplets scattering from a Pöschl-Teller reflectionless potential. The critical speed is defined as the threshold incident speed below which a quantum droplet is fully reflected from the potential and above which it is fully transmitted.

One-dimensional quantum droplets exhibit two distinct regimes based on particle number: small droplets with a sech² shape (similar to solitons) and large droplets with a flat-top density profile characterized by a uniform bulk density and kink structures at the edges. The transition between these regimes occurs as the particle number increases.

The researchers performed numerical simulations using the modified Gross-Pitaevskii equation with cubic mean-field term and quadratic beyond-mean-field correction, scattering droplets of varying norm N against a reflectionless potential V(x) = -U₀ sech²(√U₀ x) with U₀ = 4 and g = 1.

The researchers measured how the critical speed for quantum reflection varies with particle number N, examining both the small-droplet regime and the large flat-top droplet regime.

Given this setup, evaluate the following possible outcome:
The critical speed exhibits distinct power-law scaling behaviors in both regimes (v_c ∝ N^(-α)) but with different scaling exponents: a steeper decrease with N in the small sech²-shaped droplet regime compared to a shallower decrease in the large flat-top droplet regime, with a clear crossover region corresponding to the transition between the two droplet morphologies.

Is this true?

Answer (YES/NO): NO